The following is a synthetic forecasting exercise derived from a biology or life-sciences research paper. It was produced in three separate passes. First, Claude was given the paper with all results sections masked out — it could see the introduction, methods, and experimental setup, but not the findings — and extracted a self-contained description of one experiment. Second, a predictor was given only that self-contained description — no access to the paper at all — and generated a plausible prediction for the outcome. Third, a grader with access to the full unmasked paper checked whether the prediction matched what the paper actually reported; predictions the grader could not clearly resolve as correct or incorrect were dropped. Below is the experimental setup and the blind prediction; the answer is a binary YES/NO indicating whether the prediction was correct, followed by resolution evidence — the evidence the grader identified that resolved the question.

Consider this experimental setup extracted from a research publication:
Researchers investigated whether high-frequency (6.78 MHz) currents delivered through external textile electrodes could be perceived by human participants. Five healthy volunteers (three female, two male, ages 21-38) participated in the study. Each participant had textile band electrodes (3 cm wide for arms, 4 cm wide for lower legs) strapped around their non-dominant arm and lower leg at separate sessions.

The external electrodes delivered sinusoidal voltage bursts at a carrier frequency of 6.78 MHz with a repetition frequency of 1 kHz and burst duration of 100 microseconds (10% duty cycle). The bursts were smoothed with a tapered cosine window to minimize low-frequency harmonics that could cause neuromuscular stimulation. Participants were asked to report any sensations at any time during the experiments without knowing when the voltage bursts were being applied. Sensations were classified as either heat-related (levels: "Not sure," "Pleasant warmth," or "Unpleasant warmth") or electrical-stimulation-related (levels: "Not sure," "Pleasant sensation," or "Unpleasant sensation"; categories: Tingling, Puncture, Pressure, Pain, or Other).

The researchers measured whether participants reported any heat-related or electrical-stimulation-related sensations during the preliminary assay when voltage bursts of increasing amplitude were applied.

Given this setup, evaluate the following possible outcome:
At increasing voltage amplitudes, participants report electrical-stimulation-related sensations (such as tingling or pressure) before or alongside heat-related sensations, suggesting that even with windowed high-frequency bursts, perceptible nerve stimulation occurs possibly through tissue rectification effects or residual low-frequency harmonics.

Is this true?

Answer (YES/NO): NO